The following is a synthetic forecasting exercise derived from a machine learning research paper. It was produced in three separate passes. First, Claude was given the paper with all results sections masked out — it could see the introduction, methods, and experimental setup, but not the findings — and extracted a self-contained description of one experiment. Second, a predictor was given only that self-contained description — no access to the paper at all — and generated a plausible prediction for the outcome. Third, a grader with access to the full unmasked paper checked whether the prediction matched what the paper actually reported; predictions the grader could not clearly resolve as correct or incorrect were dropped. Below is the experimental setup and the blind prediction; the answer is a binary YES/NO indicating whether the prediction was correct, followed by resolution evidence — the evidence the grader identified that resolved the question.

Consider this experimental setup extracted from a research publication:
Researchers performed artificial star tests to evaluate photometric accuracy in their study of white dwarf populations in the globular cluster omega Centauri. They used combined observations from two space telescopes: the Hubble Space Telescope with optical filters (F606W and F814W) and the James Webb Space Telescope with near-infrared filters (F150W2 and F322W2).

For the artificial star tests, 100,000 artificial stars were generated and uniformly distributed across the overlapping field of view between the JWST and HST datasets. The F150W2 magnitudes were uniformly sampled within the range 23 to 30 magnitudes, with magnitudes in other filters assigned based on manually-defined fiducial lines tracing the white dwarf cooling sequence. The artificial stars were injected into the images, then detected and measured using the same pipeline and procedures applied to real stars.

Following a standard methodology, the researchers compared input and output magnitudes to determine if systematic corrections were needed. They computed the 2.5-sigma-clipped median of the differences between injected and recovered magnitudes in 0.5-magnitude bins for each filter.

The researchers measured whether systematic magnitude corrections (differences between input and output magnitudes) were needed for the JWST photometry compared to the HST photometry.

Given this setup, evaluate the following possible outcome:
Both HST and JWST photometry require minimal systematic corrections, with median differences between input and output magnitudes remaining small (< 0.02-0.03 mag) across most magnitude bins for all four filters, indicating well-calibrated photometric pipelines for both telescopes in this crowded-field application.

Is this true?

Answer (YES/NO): NO